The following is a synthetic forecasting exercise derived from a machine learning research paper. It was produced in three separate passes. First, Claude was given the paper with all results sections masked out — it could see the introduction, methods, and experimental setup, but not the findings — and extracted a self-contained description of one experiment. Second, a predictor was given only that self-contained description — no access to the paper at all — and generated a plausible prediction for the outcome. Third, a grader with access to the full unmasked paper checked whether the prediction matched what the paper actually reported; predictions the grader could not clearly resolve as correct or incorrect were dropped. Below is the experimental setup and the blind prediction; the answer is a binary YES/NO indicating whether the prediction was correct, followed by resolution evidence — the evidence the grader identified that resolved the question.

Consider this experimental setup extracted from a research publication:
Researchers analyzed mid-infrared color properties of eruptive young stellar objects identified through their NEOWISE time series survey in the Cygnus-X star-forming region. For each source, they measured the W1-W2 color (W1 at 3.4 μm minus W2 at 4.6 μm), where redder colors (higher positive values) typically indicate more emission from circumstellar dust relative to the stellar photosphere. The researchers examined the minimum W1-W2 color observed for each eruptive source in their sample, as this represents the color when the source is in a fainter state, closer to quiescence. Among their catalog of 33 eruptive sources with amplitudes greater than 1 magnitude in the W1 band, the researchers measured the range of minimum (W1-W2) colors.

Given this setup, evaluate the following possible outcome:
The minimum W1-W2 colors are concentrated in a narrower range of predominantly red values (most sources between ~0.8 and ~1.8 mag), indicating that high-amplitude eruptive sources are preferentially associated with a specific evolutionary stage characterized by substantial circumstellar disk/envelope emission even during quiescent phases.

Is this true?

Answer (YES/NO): NO